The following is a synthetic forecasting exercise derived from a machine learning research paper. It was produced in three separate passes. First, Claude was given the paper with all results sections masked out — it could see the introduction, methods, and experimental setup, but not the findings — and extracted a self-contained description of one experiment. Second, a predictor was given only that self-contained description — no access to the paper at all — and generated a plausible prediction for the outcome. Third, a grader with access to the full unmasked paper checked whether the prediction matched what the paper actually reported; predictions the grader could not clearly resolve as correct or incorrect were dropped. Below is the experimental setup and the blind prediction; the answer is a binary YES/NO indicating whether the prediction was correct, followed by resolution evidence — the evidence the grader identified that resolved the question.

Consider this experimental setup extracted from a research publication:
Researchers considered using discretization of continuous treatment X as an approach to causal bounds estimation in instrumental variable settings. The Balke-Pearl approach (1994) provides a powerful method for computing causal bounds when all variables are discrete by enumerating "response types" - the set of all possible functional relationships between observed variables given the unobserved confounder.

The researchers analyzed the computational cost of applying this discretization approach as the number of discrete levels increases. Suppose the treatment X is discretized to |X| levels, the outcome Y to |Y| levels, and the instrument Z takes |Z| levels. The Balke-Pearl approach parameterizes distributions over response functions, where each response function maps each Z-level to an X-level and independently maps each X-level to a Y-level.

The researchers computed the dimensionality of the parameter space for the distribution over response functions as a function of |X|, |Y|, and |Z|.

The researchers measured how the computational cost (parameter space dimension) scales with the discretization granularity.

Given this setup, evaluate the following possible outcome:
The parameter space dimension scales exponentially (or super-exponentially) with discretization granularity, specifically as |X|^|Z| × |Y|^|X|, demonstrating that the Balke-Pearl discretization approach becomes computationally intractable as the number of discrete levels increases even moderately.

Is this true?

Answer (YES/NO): YES